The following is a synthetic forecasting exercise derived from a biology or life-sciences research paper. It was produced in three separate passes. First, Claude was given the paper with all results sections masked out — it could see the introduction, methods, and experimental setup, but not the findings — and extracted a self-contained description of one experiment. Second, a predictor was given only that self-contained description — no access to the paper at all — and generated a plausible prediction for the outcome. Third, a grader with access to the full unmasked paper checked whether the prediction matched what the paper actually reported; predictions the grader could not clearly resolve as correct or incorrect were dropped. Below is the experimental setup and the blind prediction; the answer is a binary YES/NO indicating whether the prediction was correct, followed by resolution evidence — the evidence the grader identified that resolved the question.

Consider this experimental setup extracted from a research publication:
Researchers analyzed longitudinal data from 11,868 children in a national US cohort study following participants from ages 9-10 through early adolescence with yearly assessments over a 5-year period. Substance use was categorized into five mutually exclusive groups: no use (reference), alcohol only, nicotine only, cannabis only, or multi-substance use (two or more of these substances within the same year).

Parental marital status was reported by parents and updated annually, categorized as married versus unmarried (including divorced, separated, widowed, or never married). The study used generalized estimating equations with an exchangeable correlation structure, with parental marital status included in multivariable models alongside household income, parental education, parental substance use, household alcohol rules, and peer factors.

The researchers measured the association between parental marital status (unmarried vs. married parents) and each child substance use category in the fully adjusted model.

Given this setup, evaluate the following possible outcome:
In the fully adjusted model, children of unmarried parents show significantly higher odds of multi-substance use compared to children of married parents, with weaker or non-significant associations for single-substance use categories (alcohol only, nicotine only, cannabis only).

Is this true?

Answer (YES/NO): NO